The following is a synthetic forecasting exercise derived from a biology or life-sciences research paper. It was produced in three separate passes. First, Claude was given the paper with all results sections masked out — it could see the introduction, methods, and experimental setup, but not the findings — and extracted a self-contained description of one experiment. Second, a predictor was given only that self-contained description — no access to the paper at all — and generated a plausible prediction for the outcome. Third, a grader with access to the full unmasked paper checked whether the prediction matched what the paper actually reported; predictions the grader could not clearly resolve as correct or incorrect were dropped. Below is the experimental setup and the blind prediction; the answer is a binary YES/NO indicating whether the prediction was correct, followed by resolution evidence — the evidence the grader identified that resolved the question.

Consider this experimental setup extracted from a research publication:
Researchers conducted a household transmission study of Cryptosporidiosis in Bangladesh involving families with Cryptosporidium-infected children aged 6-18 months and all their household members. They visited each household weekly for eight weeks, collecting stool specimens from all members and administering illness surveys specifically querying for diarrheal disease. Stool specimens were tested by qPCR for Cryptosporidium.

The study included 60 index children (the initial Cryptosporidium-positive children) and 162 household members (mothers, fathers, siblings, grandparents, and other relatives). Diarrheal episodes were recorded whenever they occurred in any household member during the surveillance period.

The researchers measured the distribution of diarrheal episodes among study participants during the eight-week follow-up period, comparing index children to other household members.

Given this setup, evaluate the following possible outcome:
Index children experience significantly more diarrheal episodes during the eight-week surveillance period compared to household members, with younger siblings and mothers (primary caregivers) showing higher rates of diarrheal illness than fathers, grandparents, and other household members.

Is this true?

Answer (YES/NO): NO